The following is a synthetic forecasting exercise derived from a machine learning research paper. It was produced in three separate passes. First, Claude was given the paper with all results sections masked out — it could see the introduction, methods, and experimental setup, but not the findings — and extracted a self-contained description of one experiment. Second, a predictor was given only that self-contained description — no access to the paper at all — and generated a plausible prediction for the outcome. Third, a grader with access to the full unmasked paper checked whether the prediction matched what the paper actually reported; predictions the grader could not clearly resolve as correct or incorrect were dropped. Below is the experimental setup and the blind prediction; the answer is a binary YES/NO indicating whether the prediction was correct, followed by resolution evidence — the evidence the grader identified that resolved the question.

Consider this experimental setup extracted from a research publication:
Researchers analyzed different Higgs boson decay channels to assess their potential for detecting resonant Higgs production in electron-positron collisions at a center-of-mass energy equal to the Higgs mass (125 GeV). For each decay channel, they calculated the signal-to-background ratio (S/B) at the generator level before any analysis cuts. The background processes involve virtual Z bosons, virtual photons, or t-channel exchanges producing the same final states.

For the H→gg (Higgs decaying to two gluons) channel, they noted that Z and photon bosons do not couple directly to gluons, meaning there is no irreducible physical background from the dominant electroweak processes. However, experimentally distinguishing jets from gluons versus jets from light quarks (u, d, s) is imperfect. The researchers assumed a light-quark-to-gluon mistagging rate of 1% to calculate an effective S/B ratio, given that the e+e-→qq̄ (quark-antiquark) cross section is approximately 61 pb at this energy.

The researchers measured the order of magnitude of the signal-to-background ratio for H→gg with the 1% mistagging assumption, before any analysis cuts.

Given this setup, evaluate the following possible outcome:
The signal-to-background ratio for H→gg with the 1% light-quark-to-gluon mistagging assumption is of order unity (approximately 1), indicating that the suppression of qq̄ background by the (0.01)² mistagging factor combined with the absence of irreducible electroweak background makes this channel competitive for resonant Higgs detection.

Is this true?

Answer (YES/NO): NO